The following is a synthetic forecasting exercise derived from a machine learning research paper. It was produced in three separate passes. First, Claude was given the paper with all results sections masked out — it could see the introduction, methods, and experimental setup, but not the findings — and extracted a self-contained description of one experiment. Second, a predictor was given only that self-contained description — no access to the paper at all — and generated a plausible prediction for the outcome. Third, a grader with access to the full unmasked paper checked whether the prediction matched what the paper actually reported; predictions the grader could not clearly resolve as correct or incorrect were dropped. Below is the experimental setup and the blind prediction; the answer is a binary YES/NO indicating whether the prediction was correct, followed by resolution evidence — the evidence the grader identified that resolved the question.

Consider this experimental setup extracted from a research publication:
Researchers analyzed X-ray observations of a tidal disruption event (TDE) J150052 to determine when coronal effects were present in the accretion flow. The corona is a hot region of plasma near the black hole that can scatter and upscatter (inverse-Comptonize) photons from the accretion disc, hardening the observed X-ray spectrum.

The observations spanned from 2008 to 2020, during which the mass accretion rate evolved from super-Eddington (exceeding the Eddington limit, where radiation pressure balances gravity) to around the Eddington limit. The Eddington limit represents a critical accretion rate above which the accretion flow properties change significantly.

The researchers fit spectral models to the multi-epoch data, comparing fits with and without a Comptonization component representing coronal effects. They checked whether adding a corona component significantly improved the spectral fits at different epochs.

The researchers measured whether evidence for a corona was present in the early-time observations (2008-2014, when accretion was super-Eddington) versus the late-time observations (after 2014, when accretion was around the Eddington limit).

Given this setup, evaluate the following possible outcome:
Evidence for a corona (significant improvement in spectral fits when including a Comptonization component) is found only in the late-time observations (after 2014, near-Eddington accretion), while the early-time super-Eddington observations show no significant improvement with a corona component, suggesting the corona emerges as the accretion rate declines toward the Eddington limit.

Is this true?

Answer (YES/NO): NO